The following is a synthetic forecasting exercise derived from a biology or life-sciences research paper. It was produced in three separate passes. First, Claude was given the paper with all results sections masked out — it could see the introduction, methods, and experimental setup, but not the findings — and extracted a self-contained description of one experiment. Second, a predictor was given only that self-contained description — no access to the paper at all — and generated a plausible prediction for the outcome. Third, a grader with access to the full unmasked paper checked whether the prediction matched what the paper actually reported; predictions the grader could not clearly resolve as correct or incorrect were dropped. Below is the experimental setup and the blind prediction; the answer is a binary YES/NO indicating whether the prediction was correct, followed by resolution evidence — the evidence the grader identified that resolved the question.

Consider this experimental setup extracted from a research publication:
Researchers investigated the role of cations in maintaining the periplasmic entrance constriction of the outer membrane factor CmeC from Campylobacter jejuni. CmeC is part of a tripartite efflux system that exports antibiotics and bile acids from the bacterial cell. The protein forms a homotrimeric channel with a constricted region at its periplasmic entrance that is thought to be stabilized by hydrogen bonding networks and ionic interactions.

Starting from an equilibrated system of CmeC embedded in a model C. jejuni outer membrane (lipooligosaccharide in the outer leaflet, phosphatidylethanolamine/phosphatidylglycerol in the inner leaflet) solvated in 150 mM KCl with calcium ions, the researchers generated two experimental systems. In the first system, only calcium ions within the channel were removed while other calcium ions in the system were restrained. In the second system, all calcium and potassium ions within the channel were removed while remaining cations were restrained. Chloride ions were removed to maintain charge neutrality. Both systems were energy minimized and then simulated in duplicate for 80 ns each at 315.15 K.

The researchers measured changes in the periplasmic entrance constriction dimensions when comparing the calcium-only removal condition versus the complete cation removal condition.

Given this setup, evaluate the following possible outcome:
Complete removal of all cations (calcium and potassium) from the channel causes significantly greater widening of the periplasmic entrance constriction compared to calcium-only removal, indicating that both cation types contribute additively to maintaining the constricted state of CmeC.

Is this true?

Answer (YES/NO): YES